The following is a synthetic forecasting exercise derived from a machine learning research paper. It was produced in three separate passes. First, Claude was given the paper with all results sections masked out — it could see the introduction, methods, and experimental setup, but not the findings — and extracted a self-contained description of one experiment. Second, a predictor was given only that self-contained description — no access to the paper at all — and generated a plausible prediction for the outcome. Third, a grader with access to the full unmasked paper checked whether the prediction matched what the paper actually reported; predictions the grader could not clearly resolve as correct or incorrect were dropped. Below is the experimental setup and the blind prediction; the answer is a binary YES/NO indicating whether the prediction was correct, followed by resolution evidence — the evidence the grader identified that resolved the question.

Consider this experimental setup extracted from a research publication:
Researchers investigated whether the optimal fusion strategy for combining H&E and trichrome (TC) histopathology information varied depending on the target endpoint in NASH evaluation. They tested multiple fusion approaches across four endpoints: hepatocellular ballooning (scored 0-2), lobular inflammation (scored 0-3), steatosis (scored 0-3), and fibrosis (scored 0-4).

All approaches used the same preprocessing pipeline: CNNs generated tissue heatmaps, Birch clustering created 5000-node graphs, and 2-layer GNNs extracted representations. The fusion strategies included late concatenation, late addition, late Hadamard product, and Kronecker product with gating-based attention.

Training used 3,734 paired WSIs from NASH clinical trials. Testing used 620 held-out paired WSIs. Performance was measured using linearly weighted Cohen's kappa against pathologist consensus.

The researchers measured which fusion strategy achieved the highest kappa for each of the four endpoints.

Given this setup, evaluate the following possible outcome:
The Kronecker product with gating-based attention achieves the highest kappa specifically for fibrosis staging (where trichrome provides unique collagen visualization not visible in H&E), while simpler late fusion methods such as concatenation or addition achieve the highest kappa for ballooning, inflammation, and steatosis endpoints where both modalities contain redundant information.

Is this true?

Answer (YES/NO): NO